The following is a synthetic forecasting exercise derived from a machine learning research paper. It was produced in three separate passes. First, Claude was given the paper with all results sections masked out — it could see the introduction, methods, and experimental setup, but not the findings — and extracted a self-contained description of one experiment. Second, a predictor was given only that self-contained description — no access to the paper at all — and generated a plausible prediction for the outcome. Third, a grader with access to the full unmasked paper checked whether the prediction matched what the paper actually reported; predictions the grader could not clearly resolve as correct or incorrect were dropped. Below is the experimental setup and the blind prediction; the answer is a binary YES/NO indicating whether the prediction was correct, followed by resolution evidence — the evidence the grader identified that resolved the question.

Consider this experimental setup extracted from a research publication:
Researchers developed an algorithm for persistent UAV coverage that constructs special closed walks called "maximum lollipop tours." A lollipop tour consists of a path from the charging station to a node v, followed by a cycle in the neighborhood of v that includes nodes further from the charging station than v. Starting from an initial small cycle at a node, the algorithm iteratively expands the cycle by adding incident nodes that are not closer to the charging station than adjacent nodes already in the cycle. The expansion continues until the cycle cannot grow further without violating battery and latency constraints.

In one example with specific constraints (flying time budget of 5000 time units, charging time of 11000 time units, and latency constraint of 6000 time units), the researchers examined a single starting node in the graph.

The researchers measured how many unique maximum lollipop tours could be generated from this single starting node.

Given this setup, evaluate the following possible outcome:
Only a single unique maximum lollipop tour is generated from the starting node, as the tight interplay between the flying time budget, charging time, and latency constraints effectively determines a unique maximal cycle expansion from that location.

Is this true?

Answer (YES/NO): NO